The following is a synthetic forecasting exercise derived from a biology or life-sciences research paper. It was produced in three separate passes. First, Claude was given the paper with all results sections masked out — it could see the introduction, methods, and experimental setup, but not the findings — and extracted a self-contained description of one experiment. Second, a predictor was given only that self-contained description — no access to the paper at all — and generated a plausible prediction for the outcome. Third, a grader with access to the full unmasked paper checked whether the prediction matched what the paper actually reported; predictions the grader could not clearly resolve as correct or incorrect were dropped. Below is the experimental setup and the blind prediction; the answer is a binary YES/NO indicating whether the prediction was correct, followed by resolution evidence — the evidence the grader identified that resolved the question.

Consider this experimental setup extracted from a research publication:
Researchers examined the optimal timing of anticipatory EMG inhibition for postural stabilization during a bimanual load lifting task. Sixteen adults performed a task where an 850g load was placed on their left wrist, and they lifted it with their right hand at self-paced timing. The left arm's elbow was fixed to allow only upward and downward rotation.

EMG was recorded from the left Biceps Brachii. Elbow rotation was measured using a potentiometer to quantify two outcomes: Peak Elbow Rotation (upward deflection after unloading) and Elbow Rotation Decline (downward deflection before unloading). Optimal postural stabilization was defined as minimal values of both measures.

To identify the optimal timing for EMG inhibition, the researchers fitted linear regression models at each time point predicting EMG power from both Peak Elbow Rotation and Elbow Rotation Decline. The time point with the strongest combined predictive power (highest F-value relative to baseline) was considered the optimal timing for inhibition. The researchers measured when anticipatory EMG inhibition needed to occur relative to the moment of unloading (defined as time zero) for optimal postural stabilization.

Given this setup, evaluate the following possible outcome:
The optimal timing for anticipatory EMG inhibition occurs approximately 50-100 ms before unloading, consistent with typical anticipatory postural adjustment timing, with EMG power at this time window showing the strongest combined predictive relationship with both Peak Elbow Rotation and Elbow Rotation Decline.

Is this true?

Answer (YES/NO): NO